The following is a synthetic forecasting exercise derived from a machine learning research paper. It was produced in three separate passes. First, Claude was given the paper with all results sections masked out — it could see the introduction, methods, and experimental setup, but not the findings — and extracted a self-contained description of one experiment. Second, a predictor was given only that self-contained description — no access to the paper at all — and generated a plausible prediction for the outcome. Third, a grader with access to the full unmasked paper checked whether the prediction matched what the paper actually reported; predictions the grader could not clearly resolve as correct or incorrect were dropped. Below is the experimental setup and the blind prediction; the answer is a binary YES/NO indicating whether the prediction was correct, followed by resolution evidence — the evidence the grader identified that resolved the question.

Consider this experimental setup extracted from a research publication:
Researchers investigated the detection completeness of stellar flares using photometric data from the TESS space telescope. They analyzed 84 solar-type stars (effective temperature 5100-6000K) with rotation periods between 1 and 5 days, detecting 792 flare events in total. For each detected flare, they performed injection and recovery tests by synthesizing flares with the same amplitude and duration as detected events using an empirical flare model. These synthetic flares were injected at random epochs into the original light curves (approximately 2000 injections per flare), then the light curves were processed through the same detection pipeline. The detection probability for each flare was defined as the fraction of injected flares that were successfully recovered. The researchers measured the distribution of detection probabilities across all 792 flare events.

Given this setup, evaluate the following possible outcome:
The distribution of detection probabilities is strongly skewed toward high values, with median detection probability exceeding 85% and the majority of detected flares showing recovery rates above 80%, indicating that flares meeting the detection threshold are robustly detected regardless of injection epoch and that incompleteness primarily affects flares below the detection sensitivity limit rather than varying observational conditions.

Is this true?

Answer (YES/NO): NO